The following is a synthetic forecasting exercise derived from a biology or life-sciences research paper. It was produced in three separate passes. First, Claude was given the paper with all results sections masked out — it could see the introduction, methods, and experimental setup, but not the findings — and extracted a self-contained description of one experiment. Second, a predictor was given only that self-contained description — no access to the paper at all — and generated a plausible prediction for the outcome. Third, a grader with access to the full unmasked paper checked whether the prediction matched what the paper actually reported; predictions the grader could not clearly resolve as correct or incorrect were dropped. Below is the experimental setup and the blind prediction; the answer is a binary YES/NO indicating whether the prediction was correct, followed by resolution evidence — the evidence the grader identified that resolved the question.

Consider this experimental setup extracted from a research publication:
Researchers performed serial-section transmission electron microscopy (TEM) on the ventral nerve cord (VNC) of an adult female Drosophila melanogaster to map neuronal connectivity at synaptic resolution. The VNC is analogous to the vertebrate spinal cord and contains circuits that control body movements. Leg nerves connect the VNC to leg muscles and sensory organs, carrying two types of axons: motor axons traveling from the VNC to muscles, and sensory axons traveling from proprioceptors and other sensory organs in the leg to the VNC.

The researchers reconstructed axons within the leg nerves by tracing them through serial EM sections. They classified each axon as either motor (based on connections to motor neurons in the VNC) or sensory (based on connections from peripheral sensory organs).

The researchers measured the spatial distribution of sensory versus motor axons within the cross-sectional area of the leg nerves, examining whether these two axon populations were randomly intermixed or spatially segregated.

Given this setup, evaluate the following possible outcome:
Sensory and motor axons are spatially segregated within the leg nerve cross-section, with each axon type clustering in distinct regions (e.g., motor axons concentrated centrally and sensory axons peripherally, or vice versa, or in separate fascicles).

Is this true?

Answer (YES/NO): YES